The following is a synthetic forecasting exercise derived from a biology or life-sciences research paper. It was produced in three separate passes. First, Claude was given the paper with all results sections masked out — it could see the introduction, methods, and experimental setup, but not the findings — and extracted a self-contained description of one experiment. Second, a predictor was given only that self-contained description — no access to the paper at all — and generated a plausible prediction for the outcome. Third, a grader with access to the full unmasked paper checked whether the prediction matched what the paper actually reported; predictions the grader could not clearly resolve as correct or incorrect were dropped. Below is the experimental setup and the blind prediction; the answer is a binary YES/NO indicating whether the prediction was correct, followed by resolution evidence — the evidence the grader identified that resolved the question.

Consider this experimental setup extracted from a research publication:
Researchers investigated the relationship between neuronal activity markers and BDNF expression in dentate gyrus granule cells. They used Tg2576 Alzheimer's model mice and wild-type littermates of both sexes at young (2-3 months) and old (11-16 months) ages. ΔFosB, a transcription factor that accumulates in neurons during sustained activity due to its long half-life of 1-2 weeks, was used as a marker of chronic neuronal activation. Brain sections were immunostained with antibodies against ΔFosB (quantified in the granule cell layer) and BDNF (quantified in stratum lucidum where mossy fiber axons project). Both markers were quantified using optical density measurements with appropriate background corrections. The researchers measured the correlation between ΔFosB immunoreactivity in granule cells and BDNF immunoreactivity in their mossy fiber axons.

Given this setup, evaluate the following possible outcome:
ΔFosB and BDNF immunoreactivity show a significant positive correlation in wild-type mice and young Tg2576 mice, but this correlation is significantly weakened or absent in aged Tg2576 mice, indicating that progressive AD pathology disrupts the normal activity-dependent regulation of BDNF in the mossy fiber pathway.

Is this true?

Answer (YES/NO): NO